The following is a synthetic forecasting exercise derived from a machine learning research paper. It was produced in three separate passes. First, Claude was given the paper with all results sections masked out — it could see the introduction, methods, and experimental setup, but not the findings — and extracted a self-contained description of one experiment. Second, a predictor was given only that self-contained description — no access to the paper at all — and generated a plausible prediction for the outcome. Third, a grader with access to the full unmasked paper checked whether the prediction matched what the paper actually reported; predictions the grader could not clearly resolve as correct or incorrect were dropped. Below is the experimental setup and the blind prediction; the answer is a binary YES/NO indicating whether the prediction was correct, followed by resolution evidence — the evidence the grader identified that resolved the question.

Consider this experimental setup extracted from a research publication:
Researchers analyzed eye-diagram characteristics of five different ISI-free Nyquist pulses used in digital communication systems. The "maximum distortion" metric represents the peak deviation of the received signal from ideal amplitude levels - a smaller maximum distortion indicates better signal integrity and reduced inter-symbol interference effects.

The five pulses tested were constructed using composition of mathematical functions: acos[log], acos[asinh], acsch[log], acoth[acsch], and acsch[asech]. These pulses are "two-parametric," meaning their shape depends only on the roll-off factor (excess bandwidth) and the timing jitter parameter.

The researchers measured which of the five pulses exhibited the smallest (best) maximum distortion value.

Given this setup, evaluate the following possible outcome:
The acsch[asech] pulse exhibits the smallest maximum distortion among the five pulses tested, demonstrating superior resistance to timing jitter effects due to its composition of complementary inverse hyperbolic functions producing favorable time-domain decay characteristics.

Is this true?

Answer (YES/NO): YES